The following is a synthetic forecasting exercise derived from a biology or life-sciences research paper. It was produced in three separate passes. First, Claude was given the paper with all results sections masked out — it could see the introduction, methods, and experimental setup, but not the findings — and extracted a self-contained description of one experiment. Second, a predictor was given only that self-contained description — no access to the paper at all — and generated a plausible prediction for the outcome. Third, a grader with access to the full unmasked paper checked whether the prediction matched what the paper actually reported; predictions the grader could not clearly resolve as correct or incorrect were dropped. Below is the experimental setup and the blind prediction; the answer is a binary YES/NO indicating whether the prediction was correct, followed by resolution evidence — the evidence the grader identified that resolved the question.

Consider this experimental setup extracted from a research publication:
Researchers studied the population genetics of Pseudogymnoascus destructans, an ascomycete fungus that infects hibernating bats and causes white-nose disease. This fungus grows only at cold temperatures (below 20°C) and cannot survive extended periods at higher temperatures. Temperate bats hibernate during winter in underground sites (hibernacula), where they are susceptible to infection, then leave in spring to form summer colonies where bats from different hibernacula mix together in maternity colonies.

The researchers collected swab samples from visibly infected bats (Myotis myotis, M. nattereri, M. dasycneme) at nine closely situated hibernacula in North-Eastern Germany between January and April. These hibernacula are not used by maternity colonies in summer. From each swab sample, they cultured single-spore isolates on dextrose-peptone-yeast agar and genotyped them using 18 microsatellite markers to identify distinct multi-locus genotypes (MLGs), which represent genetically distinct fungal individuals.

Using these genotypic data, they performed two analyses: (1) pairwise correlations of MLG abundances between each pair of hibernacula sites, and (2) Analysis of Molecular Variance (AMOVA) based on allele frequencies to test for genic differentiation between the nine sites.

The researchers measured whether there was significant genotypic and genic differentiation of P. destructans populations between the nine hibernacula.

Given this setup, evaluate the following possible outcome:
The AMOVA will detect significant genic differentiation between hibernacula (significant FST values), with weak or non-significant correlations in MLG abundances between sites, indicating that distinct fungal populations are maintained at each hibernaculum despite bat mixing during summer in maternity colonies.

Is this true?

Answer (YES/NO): YES